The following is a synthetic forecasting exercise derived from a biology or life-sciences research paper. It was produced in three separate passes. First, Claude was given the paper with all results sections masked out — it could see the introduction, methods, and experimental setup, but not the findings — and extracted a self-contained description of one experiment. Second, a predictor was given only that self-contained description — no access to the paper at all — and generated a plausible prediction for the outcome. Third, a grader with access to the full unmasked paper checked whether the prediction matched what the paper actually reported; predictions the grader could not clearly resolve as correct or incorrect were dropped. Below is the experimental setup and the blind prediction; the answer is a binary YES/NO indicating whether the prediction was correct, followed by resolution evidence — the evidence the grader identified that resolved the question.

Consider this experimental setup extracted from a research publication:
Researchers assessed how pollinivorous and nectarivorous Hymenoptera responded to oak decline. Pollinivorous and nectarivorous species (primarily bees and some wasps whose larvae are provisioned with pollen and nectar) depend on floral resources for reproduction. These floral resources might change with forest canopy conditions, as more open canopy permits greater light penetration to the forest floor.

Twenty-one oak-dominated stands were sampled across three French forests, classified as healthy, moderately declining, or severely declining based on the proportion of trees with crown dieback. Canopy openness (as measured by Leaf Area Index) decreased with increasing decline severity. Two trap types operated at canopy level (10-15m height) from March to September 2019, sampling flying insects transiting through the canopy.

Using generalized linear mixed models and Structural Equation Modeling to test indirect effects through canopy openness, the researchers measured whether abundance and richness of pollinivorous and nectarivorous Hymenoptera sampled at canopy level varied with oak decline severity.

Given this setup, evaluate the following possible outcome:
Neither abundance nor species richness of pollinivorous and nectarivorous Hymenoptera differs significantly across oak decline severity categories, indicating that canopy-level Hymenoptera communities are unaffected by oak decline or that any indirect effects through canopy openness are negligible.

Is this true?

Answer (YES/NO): NO